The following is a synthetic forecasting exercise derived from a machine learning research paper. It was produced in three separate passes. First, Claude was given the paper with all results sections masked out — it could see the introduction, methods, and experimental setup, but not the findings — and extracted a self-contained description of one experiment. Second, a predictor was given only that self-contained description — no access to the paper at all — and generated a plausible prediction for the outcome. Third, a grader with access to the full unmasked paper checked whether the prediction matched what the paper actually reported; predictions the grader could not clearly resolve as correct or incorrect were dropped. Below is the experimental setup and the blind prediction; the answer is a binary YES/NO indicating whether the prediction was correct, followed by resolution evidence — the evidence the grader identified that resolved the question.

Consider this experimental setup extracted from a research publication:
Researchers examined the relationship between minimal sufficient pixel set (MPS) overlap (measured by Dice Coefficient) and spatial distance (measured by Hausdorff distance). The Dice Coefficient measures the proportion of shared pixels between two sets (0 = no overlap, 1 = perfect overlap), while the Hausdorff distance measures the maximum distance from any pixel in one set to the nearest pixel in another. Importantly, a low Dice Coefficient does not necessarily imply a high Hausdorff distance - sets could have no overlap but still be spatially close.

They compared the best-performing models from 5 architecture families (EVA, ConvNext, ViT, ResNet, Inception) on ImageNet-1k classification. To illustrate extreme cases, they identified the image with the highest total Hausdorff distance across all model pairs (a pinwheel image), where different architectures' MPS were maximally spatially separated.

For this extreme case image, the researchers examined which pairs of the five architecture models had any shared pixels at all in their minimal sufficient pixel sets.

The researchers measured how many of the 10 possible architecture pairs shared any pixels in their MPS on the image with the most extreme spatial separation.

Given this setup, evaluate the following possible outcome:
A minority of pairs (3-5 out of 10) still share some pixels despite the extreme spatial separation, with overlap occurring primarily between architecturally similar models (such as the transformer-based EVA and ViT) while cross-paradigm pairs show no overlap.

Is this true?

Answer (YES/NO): NO